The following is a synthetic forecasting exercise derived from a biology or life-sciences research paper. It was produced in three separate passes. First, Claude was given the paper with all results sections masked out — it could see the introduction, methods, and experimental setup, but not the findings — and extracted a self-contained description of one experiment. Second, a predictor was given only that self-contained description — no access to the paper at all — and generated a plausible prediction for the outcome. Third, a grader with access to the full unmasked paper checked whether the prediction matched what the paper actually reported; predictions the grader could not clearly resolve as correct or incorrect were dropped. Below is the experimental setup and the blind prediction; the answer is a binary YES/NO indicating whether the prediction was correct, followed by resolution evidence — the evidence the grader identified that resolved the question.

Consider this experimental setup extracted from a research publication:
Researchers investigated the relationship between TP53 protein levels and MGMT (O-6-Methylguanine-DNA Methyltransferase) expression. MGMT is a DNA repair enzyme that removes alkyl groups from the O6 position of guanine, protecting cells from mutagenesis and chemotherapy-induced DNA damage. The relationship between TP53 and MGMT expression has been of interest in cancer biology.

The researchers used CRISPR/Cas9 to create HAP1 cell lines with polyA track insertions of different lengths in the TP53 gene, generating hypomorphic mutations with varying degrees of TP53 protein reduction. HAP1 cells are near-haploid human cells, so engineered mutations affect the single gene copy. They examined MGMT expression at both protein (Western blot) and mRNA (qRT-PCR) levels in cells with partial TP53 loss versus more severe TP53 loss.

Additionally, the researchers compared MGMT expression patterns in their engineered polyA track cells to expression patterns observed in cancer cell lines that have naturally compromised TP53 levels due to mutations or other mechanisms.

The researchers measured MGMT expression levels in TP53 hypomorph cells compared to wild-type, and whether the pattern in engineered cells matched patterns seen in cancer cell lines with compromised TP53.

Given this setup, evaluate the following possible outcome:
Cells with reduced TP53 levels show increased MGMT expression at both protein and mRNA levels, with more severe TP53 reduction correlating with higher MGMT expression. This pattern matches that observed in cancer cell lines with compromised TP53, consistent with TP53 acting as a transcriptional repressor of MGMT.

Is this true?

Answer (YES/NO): NO